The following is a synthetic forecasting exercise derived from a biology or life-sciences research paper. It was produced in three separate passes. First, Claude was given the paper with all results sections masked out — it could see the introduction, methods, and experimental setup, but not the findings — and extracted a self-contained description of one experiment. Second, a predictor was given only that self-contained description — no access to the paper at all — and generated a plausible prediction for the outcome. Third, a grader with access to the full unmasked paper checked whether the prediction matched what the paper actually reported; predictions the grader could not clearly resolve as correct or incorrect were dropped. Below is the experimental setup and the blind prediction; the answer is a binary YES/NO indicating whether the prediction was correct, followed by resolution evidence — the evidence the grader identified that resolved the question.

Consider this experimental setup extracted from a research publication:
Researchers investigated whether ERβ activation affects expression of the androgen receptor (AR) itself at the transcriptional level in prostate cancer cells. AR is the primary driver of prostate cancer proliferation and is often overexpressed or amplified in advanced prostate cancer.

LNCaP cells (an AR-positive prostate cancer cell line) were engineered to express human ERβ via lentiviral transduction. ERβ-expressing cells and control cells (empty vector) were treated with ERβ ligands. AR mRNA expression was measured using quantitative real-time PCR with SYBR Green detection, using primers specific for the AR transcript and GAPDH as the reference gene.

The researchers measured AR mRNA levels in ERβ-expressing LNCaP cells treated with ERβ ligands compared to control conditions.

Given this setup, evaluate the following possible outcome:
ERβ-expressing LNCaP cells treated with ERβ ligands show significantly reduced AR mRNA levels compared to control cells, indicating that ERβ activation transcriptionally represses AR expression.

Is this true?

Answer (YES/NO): YES